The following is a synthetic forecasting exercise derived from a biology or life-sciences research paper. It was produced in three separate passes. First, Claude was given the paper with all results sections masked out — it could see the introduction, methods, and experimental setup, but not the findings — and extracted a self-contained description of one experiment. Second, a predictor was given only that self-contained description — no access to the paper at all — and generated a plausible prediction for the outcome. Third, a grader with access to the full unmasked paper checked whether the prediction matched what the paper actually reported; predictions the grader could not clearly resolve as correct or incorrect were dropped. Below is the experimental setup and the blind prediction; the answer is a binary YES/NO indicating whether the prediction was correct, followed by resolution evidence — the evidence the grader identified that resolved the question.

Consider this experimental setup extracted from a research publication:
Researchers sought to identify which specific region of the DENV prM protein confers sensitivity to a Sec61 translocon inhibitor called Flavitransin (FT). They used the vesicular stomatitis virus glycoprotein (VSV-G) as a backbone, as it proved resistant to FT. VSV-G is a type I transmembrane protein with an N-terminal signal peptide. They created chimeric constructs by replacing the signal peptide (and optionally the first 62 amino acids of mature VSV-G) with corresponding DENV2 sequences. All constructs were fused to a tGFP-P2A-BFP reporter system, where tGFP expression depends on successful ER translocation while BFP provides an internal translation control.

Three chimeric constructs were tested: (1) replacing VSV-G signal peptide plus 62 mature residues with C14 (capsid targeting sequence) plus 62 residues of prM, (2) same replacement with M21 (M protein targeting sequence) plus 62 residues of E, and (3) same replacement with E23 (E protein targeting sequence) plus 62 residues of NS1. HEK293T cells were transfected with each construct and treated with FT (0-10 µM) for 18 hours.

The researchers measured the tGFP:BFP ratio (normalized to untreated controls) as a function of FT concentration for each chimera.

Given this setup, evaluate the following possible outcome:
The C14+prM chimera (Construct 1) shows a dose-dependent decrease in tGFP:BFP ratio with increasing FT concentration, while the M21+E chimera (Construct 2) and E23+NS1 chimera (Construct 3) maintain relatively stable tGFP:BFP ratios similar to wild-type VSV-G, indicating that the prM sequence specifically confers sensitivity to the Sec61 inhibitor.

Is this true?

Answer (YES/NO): YES